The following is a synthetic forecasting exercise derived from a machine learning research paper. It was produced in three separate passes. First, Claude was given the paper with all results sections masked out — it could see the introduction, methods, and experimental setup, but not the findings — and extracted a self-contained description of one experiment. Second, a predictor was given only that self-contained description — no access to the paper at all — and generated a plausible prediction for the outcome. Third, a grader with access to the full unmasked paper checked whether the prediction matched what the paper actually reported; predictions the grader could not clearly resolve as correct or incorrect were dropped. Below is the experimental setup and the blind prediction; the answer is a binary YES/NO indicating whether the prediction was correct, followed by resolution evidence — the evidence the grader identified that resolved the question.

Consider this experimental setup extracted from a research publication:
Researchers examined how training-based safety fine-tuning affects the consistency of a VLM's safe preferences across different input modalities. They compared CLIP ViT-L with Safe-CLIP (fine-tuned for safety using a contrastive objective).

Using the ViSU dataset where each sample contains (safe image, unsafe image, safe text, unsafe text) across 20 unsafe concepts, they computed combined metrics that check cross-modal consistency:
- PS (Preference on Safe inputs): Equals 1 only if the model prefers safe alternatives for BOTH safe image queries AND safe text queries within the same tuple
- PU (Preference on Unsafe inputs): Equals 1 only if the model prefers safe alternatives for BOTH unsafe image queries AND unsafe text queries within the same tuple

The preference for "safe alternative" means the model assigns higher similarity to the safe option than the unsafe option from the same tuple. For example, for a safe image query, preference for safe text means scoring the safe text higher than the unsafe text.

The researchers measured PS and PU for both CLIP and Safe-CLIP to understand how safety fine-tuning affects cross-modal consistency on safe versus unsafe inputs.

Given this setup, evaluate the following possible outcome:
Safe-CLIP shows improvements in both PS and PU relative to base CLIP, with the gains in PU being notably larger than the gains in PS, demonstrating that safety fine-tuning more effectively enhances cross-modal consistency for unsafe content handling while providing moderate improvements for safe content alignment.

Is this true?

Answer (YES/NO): NO